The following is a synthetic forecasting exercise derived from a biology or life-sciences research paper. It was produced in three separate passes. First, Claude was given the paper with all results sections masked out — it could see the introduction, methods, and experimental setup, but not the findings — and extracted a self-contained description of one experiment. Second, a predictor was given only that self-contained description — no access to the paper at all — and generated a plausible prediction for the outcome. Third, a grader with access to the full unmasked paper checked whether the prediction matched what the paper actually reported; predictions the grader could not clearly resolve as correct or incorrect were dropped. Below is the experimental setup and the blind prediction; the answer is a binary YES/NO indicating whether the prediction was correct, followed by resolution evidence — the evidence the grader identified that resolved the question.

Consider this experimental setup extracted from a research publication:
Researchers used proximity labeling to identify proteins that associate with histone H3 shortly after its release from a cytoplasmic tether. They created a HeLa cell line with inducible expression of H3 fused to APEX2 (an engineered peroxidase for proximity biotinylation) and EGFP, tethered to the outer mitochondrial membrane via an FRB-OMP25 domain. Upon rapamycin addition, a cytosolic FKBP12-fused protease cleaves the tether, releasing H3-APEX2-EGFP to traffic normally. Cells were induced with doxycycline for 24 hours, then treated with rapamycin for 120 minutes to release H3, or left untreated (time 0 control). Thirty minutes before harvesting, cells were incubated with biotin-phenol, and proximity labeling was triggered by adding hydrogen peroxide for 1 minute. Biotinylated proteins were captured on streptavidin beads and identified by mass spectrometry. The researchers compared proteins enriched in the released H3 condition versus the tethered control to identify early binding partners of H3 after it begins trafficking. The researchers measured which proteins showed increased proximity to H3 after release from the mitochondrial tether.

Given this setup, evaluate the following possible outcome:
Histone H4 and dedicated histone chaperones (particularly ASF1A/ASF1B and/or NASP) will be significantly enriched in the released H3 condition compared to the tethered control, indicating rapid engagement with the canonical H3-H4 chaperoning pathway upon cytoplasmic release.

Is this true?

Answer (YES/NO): NO